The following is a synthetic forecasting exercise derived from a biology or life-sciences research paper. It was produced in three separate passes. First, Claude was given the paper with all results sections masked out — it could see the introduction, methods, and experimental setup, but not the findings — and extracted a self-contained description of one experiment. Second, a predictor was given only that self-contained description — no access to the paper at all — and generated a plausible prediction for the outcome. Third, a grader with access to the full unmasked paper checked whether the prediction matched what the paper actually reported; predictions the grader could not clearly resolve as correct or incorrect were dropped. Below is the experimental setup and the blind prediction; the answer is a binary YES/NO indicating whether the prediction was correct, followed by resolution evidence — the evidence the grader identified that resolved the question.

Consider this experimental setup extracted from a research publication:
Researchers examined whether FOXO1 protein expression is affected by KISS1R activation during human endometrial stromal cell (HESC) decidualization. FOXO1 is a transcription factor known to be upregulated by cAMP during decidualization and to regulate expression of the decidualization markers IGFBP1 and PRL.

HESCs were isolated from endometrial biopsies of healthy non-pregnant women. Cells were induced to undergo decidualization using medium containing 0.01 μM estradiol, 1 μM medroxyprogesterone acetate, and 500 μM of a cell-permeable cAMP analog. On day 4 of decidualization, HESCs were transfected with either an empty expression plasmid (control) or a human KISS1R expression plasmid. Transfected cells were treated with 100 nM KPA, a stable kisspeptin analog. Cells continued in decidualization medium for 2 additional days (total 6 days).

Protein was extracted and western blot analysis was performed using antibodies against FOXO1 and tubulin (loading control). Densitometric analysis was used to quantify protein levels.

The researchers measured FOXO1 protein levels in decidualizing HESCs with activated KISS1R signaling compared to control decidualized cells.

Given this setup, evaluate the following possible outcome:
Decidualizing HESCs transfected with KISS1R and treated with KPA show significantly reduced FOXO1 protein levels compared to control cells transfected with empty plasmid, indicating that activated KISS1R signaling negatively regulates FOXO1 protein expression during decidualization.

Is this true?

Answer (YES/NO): YES